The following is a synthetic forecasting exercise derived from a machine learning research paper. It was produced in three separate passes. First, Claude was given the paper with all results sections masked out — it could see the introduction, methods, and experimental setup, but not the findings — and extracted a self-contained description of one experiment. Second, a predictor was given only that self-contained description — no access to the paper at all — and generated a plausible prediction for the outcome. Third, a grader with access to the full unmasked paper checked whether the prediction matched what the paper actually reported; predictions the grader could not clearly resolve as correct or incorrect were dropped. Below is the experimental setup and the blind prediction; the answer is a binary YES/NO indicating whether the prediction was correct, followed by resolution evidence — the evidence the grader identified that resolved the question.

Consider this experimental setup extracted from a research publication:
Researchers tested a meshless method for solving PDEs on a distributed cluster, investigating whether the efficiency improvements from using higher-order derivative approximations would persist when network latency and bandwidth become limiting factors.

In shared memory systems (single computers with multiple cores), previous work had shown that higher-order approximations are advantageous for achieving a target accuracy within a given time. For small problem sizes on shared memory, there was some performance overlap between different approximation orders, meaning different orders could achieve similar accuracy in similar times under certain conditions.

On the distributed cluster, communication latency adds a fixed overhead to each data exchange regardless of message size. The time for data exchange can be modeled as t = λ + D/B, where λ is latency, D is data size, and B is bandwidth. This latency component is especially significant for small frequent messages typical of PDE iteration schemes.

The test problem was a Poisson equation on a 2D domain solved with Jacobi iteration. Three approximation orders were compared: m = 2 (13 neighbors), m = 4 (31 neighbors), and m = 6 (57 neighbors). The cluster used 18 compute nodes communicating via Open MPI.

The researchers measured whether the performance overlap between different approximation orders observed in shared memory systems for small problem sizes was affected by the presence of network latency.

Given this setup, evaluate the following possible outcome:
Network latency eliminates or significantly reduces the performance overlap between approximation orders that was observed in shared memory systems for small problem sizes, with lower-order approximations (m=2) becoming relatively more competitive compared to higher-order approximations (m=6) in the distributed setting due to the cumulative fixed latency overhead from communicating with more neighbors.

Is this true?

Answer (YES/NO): NO